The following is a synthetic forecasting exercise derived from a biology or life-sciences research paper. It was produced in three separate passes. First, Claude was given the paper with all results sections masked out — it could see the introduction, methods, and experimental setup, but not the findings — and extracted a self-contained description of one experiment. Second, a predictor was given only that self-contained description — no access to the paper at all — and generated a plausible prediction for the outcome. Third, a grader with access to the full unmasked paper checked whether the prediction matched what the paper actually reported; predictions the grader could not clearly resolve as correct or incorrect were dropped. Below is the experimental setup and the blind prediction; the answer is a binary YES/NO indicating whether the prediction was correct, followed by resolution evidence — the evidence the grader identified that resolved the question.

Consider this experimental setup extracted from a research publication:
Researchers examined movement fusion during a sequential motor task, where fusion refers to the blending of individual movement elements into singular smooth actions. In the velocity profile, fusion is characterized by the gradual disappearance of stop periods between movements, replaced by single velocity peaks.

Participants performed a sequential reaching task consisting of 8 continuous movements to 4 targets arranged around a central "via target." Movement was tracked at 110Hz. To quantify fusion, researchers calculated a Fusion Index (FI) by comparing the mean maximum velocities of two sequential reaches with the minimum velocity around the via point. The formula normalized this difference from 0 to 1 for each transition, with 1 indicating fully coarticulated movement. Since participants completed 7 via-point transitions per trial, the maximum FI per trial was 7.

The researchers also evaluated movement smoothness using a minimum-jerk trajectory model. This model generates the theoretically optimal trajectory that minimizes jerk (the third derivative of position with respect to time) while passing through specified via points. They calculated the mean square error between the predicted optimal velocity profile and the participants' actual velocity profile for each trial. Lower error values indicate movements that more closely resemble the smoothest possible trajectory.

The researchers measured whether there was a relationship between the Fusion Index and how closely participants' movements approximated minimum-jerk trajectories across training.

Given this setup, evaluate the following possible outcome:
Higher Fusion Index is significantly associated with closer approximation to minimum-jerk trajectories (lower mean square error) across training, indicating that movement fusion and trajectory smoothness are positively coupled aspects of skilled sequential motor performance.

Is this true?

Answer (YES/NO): YES